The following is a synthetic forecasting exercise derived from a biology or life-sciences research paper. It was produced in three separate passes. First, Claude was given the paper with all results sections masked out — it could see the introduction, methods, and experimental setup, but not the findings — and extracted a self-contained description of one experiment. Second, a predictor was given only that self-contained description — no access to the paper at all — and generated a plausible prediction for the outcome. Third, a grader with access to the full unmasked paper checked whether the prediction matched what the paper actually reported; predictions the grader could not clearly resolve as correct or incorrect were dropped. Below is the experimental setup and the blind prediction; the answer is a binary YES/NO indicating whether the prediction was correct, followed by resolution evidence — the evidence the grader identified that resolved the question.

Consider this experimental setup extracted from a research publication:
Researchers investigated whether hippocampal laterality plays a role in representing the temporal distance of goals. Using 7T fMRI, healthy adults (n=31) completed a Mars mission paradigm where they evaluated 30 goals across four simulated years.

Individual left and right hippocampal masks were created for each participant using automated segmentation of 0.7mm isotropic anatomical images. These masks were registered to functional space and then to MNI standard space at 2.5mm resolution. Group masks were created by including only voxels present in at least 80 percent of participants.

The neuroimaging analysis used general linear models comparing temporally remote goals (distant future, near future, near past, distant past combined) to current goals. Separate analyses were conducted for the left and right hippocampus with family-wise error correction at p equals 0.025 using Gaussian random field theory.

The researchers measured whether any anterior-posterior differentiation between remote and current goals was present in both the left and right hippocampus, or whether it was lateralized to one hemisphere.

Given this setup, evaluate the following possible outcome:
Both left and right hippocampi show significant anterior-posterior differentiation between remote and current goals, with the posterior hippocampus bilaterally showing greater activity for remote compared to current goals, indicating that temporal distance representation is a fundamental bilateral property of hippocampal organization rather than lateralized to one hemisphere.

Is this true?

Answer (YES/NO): NO